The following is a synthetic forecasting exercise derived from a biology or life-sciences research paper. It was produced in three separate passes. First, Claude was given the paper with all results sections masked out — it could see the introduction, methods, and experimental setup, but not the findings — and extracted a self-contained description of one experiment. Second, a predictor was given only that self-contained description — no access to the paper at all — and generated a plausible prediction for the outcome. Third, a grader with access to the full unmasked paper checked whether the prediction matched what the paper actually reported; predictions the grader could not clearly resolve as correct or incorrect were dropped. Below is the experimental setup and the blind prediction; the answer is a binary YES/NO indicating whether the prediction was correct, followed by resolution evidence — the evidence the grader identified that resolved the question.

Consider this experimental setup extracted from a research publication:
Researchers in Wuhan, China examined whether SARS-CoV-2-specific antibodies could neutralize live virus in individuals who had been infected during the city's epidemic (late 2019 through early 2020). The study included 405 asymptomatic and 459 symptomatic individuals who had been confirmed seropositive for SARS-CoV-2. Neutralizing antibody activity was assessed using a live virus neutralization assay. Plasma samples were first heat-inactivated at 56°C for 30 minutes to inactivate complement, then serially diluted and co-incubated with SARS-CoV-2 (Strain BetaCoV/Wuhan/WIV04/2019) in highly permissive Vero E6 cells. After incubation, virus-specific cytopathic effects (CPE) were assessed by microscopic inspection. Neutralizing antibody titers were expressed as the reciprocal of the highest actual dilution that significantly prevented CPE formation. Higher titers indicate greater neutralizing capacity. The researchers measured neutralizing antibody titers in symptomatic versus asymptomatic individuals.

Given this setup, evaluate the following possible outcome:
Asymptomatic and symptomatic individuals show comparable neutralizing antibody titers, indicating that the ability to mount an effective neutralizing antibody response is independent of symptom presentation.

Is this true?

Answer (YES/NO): NO